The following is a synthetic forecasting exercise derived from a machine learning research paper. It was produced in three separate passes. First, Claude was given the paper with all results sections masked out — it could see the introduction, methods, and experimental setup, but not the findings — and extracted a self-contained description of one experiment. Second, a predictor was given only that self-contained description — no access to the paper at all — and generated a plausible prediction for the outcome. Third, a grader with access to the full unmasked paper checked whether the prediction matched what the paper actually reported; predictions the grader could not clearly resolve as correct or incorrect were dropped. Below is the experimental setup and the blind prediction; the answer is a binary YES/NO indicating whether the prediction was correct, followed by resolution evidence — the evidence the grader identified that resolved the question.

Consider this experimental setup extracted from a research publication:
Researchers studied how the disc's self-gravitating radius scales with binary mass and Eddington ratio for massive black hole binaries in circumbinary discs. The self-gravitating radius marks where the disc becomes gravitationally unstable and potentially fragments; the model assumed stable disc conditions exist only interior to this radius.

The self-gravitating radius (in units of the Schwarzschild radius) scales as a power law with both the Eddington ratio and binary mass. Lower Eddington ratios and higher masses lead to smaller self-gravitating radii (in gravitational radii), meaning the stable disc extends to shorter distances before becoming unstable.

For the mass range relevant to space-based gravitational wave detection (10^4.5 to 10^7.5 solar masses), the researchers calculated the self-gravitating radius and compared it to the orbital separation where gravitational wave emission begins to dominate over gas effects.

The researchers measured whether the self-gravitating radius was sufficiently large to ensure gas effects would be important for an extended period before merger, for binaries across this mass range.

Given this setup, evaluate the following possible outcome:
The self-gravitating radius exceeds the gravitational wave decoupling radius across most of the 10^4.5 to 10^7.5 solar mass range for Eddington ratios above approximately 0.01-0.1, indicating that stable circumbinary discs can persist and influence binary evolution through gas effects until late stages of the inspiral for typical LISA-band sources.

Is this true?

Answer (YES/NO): YES